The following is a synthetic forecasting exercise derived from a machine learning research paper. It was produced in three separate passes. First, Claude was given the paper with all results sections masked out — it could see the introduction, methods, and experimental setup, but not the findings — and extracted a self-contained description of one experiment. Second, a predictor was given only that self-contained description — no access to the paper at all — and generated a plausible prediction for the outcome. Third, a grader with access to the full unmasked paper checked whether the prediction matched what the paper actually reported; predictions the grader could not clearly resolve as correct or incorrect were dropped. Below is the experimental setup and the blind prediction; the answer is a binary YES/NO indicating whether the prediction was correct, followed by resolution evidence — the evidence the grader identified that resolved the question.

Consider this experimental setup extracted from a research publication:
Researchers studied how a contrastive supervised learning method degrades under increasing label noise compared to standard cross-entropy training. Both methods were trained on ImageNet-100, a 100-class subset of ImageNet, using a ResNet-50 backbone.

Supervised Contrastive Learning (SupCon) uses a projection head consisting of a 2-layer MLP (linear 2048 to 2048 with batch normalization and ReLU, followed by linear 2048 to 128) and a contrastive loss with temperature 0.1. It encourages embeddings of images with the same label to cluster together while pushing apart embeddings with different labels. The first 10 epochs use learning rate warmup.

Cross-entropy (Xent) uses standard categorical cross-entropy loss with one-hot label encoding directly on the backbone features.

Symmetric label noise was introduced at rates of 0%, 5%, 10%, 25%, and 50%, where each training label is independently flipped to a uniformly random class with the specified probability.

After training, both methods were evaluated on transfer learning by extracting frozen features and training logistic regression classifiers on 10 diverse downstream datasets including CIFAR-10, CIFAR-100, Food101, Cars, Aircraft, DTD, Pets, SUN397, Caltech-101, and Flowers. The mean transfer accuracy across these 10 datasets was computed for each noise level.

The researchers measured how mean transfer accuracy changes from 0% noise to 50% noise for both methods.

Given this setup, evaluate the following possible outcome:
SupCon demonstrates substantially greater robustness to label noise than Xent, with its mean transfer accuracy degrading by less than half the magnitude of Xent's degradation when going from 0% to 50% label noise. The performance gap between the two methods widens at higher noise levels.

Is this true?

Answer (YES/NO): NO